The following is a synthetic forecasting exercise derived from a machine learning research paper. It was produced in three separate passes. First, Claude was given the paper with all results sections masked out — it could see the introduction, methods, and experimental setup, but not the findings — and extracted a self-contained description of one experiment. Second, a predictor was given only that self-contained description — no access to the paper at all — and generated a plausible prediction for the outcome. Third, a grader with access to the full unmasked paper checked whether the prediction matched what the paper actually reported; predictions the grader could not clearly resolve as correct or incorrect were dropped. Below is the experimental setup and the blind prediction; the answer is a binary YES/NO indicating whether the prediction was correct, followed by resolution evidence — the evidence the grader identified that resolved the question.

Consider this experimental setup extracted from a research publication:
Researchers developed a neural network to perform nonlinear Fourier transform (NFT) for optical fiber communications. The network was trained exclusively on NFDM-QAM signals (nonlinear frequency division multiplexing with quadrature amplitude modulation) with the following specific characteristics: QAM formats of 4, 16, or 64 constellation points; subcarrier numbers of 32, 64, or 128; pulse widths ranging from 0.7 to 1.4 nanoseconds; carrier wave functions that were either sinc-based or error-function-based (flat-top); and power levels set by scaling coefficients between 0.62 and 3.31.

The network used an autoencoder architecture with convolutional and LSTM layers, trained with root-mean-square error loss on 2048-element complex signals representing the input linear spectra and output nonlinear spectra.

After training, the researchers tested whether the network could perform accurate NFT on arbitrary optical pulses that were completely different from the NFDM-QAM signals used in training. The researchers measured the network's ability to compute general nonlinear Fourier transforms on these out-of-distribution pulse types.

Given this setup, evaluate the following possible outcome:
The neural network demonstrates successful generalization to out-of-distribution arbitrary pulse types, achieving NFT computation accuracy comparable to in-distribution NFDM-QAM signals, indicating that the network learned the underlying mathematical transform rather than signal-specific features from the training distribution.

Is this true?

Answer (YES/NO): NO